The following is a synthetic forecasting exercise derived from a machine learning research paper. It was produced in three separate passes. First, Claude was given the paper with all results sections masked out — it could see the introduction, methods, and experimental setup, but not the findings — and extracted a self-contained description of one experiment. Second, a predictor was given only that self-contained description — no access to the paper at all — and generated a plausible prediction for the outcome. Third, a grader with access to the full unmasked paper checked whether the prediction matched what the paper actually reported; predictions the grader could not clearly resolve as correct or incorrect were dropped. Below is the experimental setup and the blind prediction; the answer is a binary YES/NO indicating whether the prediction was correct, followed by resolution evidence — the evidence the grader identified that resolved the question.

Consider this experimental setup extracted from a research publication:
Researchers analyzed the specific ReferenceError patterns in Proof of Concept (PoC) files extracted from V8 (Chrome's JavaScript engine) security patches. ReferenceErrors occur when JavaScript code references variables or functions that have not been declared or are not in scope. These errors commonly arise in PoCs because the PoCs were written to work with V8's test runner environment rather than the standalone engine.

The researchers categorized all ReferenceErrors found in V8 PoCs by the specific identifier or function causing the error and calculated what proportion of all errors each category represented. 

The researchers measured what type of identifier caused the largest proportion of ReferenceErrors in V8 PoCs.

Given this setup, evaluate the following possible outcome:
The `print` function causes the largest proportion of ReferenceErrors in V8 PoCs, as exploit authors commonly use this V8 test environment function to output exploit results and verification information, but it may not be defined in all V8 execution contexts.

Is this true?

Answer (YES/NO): NO